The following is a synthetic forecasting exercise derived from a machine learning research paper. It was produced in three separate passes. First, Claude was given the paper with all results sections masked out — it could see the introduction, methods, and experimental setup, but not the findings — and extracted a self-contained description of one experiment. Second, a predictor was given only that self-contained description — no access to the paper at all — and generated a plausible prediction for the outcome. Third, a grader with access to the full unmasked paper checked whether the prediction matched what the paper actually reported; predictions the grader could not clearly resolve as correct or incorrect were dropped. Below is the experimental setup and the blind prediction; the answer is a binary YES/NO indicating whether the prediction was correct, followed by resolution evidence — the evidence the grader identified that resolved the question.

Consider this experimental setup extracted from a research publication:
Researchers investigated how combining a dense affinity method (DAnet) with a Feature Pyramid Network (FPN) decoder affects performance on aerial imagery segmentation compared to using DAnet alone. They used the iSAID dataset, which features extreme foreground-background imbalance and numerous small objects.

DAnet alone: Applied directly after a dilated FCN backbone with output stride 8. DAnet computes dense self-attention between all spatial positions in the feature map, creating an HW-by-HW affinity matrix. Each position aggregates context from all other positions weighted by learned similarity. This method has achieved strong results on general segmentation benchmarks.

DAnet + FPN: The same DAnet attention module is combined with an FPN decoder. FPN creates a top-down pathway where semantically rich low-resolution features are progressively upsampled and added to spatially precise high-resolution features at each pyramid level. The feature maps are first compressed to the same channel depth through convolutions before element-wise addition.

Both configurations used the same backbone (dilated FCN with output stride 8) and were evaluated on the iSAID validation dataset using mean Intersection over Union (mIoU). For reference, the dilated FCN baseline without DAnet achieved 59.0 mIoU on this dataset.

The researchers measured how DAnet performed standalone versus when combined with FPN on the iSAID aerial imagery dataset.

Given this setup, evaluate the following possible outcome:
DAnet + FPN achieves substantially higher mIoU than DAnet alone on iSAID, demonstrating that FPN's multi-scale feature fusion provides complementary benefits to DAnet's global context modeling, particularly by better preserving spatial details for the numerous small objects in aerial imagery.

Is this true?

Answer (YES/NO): NO